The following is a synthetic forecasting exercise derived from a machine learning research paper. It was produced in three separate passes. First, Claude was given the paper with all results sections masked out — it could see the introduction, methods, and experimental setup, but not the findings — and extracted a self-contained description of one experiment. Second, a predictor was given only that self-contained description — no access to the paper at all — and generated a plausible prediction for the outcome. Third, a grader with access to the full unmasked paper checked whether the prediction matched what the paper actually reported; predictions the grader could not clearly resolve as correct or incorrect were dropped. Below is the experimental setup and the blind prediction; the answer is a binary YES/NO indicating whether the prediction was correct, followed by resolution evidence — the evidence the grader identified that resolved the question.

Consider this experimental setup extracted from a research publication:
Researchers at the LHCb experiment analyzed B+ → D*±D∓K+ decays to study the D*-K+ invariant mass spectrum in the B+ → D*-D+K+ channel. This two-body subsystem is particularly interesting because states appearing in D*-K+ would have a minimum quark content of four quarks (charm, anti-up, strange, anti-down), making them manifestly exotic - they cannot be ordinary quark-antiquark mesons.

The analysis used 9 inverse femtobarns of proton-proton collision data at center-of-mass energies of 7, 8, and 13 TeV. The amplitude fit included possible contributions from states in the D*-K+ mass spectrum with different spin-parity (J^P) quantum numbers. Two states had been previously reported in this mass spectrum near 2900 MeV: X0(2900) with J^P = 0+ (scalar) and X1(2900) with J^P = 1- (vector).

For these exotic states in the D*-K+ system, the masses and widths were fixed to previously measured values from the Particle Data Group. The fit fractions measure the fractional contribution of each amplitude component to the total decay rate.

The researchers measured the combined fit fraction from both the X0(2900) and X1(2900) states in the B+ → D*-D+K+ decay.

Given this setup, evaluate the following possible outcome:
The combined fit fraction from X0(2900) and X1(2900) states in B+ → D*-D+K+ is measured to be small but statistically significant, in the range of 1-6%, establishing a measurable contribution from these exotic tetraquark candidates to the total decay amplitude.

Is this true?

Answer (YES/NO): NO